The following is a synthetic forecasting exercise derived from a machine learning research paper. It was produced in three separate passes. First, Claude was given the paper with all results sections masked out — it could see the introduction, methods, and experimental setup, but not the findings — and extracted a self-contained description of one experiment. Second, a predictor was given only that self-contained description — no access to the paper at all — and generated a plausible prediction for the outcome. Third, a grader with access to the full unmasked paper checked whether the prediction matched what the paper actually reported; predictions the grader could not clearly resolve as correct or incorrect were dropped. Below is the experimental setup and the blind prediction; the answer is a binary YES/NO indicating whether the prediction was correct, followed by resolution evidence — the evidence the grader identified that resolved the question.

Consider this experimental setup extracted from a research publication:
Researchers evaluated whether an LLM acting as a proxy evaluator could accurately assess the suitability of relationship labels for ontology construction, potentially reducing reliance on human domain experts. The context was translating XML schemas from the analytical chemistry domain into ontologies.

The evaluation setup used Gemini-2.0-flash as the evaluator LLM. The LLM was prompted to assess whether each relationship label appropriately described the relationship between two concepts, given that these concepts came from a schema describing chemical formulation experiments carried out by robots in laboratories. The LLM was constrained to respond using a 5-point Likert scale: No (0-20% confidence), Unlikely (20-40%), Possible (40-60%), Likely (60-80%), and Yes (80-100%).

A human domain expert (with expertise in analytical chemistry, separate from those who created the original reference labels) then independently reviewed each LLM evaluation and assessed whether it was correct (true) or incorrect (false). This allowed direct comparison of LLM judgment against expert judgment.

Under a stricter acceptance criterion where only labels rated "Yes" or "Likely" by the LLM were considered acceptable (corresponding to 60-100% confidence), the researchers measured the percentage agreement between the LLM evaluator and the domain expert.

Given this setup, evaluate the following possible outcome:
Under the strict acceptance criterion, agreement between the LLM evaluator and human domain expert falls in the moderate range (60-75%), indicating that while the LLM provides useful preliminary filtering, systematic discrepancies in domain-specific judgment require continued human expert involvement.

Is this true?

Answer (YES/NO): NO